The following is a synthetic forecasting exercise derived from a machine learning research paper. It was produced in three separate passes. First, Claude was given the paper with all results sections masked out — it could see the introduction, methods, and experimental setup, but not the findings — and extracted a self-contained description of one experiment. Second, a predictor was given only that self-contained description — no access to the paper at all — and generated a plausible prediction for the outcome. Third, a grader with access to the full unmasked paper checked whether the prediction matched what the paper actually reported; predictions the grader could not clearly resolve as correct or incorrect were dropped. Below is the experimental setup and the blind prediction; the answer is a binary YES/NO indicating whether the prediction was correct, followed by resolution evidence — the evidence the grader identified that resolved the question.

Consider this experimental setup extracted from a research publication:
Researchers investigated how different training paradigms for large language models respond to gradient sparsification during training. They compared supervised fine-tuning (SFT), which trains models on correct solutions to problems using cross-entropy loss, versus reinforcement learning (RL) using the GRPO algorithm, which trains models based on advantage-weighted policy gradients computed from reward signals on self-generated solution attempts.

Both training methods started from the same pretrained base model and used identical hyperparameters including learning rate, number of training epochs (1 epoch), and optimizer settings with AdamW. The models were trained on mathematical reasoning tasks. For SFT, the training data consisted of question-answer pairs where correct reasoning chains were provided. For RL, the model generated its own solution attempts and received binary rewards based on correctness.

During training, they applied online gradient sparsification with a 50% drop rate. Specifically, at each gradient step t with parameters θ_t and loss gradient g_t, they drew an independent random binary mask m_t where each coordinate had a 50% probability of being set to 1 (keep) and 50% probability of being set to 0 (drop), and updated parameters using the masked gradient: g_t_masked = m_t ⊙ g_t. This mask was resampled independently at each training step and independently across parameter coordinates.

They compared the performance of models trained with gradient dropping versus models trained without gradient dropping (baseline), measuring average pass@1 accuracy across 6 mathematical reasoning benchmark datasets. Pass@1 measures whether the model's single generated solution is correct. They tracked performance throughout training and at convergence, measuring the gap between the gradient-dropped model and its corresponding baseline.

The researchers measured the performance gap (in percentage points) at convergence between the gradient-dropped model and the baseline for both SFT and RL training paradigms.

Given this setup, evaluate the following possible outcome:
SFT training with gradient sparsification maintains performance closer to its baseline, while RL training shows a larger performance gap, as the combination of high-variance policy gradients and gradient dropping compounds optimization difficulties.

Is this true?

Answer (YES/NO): YES